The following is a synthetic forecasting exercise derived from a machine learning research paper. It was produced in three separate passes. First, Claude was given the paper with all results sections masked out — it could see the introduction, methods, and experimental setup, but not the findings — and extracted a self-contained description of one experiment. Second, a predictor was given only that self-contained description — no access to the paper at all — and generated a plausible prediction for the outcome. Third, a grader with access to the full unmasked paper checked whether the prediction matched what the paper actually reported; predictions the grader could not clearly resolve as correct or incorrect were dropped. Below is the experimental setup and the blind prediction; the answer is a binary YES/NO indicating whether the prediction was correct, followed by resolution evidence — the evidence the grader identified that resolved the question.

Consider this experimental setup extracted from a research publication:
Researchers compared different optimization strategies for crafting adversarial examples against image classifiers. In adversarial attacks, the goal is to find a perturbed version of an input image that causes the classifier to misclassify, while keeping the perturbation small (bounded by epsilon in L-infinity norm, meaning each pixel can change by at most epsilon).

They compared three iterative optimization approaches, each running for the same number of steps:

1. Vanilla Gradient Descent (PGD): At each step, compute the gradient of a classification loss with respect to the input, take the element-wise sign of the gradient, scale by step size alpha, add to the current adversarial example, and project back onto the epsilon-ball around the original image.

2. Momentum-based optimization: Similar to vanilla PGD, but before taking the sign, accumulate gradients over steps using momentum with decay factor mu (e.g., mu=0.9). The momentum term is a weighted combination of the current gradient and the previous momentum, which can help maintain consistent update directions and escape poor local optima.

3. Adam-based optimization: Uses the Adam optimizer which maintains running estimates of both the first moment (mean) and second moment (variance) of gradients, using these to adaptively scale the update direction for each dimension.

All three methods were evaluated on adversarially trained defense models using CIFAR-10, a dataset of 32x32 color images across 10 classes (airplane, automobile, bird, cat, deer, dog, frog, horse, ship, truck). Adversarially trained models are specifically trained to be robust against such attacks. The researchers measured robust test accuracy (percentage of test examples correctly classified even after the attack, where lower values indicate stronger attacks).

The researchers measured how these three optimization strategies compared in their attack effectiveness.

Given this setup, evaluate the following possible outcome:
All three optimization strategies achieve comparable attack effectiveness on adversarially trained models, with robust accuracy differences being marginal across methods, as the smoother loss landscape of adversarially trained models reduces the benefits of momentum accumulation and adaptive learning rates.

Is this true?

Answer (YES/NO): YES